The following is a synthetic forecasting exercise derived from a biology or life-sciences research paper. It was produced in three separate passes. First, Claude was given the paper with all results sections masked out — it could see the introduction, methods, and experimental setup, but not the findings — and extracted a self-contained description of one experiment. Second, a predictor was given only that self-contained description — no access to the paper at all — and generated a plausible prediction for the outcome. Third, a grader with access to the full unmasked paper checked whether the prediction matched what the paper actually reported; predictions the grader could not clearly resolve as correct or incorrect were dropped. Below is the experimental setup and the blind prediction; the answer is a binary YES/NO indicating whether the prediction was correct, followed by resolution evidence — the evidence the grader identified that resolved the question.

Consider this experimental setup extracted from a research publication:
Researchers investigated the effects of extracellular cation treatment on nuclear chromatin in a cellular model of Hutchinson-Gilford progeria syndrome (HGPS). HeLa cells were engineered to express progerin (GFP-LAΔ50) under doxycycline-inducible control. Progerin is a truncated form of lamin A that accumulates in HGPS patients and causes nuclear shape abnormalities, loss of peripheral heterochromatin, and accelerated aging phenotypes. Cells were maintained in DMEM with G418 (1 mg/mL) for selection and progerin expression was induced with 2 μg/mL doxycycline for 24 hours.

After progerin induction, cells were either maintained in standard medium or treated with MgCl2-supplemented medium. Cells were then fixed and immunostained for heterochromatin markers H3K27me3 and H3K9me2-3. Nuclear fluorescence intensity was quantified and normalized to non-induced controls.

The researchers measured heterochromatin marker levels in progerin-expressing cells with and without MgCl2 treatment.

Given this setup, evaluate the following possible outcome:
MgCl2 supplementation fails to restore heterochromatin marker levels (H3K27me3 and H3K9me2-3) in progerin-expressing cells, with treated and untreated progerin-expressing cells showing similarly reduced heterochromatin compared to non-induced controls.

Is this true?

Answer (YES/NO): NO